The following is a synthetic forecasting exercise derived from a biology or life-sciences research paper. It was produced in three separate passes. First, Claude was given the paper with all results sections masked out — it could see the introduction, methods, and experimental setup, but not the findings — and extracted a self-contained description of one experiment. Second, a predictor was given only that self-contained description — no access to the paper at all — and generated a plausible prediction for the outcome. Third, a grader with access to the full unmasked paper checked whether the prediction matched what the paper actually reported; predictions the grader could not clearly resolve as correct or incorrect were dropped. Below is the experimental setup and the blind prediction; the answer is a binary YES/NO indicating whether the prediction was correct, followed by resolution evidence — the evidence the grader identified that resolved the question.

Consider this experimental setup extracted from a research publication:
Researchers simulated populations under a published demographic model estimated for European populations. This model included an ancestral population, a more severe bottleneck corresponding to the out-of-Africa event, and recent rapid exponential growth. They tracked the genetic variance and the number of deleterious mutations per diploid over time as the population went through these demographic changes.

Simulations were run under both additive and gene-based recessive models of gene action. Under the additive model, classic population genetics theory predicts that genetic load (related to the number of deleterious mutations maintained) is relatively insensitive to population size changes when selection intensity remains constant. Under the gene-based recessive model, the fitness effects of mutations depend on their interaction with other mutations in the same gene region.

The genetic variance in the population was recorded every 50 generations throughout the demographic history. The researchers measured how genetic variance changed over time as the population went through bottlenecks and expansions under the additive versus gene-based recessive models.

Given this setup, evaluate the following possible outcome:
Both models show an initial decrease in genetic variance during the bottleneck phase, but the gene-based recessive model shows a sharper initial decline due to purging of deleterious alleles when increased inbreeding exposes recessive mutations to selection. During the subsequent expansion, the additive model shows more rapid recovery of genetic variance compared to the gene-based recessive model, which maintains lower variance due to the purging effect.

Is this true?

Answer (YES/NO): NO